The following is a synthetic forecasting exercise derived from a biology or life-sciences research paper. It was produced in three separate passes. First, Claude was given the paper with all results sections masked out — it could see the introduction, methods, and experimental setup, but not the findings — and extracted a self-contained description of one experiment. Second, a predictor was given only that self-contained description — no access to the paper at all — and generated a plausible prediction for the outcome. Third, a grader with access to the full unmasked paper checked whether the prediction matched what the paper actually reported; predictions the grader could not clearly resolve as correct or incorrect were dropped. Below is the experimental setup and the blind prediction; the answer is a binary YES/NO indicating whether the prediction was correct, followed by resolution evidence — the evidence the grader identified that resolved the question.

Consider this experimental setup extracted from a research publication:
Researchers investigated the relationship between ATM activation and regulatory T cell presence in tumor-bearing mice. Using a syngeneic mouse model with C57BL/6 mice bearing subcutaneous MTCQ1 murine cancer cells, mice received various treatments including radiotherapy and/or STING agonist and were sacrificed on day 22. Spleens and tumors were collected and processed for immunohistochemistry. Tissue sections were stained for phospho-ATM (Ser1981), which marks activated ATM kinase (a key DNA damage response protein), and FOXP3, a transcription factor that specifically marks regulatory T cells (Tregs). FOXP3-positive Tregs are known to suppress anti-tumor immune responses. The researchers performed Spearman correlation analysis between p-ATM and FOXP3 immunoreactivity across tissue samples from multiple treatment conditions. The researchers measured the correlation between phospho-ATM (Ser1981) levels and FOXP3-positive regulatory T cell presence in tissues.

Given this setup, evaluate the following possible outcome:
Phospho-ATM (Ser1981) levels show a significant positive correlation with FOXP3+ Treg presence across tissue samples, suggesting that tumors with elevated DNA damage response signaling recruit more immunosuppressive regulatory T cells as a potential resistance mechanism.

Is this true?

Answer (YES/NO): NO